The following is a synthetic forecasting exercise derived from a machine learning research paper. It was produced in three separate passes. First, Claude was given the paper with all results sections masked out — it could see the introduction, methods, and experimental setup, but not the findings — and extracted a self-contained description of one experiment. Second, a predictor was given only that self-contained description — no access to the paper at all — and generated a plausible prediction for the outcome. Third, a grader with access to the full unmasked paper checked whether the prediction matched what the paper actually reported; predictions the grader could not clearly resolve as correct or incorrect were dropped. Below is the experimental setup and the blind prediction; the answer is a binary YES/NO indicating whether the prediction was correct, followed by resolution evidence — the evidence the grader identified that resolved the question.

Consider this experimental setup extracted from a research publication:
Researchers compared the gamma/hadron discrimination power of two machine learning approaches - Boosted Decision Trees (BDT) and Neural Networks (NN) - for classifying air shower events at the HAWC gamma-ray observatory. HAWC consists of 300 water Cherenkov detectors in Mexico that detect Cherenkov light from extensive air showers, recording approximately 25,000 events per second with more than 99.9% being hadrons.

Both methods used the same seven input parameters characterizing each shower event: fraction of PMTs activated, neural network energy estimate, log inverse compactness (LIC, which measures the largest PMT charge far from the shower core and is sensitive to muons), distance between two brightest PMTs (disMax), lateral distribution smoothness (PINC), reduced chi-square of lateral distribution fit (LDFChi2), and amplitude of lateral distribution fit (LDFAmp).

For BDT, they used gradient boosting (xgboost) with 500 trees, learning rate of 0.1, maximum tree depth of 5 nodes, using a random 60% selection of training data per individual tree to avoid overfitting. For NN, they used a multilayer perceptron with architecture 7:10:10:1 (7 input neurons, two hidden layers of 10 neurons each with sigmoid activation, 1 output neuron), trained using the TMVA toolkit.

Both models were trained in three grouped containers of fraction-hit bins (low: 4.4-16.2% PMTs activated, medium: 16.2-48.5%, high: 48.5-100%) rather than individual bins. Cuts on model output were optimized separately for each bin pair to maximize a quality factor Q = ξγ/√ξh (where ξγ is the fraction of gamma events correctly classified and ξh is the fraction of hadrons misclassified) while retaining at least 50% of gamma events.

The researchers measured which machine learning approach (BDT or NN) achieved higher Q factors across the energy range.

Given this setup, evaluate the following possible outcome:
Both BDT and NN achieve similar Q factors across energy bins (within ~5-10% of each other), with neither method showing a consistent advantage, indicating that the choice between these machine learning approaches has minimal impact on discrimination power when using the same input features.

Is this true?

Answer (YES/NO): NO